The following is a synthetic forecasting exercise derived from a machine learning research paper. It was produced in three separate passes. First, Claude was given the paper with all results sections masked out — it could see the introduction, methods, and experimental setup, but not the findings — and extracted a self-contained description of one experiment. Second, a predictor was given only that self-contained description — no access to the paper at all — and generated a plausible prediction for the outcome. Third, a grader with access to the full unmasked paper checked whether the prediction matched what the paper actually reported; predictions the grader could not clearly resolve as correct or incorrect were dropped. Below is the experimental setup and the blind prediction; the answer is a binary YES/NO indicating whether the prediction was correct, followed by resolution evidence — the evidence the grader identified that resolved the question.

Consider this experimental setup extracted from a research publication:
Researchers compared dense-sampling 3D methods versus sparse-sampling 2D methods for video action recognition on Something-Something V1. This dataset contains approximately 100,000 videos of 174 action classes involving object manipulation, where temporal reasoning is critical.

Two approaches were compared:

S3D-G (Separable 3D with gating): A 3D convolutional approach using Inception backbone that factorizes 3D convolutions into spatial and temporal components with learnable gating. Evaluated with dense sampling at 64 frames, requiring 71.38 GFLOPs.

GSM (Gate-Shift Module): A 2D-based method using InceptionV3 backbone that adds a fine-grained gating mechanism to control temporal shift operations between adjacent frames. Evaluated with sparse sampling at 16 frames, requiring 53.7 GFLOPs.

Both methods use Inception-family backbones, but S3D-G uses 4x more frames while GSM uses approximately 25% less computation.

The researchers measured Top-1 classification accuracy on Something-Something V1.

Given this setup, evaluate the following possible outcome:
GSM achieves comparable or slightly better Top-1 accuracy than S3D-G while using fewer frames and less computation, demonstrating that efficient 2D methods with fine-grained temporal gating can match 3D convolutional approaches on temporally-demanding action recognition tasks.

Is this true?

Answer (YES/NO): YES